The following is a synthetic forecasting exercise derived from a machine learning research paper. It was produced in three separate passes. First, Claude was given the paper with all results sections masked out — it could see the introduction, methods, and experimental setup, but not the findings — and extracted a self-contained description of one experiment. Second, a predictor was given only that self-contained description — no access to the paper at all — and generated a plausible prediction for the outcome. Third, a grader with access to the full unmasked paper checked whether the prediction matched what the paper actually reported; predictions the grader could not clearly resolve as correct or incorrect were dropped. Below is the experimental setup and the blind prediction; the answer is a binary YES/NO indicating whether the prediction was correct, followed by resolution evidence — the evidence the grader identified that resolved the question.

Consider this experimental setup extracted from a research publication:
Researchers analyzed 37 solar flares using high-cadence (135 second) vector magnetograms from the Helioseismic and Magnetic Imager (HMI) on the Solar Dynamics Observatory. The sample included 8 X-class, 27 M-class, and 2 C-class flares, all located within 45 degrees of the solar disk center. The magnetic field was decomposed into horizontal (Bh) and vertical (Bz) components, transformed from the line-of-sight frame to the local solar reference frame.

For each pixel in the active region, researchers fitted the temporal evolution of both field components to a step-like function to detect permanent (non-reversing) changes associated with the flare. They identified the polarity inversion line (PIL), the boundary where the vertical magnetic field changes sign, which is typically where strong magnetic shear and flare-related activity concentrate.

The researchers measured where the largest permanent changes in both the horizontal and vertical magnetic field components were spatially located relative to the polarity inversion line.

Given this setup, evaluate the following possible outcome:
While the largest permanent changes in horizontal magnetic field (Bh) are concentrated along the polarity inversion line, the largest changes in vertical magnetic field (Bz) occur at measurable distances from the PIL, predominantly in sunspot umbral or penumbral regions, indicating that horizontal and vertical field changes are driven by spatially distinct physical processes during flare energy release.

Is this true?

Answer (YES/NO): NO